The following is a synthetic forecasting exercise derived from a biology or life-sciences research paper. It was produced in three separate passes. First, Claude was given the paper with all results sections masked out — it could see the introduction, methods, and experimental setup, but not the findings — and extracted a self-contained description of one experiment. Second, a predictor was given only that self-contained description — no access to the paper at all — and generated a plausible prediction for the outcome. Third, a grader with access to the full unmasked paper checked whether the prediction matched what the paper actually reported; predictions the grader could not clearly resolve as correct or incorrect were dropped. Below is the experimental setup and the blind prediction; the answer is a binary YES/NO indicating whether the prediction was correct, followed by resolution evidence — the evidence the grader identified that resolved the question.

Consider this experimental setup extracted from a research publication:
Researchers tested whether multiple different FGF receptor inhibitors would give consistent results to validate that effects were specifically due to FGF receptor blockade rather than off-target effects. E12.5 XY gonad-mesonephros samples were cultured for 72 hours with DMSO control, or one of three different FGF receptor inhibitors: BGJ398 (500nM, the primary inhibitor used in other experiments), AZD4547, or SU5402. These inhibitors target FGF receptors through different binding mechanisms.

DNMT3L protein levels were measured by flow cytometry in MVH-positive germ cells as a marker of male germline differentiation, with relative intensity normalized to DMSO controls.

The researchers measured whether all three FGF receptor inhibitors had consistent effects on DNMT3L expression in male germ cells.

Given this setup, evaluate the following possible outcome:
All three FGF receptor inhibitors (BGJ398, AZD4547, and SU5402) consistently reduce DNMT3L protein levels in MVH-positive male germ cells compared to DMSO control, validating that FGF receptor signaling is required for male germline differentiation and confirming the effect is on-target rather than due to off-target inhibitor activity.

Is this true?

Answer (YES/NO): NO